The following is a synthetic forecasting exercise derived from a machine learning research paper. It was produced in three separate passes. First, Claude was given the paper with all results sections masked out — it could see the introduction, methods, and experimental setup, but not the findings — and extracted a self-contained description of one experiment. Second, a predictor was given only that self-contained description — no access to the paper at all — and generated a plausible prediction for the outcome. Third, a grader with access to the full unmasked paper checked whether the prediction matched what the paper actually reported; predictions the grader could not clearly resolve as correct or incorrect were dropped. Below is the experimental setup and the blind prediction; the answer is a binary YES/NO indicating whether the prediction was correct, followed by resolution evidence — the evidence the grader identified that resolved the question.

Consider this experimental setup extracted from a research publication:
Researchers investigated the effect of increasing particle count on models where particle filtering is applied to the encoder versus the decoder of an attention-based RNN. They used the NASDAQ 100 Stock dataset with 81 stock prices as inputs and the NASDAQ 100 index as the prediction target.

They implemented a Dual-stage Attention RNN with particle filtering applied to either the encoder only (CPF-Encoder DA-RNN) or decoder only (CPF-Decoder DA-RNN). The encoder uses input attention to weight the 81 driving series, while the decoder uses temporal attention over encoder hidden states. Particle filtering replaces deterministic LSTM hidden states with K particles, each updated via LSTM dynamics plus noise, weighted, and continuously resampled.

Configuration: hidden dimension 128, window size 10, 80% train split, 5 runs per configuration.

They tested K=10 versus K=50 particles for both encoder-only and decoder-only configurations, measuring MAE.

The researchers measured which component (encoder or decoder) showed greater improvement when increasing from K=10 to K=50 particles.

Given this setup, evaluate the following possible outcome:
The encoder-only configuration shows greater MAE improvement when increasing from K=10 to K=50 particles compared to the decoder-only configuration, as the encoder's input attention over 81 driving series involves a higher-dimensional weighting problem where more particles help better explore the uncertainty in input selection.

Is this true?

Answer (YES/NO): YES